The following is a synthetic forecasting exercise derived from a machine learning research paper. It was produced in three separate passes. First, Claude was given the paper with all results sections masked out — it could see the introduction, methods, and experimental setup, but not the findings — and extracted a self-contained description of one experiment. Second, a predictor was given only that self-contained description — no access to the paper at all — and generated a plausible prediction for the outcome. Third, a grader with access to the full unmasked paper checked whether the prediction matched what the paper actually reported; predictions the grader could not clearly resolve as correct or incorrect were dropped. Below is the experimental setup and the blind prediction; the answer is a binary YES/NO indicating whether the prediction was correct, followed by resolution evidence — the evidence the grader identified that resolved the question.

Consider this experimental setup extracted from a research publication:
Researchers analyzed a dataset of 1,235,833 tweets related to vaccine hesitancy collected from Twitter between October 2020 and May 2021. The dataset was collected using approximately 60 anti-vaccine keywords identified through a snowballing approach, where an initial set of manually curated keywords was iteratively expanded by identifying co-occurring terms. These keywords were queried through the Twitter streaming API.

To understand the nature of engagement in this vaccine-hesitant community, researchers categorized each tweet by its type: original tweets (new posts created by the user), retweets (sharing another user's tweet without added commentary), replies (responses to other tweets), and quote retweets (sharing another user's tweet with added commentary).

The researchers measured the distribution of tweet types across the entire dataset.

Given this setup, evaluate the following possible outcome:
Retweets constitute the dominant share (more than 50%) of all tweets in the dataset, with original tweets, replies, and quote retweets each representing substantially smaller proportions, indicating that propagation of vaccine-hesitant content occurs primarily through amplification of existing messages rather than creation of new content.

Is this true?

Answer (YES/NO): YES